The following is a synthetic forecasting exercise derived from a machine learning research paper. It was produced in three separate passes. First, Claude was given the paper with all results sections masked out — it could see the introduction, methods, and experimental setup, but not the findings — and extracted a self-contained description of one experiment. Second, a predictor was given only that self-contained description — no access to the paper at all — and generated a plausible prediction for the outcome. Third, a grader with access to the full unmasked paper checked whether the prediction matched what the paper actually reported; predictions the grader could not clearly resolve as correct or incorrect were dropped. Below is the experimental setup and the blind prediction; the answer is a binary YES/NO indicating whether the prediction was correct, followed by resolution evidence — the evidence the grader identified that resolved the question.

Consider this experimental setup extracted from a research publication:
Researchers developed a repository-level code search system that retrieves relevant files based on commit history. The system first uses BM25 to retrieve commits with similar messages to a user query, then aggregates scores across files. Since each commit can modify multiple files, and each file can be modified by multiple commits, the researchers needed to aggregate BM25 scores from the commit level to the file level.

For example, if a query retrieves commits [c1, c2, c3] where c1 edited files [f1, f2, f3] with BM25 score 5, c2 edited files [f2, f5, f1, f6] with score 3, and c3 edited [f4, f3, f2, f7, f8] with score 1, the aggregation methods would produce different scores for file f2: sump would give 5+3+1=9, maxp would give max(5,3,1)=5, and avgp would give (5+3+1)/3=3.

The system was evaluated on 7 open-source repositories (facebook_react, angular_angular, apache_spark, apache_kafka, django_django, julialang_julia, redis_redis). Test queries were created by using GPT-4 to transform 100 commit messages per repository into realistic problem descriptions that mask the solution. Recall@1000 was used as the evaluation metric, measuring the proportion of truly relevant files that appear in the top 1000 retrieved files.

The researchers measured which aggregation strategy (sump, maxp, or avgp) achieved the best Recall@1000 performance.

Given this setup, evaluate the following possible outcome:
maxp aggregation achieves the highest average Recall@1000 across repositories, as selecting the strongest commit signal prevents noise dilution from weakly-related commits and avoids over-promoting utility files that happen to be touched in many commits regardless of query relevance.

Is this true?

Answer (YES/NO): YES